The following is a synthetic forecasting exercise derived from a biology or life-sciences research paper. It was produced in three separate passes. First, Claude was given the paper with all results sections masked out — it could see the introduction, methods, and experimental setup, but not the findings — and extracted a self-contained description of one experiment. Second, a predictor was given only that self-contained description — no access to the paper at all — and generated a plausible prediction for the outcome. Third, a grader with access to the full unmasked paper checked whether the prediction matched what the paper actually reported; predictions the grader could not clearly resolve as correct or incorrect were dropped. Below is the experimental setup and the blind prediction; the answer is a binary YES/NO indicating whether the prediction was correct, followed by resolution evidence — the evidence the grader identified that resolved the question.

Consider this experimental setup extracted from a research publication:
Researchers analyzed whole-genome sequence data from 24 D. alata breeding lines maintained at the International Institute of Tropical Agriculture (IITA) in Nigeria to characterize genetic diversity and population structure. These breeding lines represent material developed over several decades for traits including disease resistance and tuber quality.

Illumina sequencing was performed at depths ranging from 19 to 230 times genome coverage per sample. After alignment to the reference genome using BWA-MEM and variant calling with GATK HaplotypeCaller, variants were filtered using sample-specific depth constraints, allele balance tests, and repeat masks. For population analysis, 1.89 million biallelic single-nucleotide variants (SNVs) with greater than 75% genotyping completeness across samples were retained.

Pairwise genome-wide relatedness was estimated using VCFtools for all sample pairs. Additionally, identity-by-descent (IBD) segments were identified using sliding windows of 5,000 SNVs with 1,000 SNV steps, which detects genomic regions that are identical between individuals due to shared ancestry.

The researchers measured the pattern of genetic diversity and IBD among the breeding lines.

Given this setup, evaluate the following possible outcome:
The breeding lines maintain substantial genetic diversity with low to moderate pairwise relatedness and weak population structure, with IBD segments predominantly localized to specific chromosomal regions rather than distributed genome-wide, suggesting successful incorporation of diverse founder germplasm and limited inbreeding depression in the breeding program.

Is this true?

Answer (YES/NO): NO